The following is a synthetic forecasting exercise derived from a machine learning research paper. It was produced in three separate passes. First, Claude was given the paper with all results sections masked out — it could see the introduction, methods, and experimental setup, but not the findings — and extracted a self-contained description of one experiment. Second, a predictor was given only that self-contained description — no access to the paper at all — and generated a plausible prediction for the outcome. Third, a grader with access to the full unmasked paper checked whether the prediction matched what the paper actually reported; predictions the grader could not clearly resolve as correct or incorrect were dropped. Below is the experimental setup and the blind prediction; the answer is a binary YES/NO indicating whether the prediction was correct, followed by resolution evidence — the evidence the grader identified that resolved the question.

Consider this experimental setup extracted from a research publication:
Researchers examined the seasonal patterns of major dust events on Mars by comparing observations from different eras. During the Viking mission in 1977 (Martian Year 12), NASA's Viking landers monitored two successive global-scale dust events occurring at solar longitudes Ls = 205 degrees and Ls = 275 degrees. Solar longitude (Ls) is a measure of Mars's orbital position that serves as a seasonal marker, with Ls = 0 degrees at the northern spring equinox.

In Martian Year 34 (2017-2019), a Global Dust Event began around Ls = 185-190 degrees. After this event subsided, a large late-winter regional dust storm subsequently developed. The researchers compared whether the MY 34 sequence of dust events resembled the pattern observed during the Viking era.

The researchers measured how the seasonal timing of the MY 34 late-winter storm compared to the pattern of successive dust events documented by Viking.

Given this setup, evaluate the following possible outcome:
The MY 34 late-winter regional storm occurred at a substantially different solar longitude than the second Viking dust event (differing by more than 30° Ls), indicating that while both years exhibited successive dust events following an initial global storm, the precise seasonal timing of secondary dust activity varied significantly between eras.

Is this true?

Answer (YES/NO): YES